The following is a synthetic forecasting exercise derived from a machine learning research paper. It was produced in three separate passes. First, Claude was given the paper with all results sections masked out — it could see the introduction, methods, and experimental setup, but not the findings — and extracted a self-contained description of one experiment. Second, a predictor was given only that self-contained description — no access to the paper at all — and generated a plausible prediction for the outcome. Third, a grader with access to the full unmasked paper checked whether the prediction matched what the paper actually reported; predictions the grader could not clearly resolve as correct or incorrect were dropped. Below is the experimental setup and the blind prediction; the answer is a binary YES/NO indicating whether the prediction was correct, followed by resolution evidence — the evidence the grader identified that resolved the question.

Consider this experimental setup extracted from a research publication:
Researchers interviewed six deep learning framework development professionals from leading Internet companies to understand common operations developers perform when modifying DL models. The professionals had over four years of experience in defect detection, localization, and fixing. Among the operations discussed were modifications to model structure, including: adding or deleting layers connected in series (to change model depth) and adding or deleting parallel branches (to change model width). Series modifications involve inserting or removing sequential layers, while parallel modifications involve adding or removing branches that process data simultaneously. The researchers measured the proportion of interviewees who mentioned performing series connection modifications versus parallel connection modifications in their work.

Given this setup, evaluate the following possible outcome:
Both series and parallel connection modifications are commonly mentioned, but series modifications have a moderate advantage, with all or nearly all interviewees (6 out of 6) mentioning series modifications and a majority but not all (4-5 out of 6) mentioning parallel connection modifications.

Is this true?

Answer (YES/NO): NO